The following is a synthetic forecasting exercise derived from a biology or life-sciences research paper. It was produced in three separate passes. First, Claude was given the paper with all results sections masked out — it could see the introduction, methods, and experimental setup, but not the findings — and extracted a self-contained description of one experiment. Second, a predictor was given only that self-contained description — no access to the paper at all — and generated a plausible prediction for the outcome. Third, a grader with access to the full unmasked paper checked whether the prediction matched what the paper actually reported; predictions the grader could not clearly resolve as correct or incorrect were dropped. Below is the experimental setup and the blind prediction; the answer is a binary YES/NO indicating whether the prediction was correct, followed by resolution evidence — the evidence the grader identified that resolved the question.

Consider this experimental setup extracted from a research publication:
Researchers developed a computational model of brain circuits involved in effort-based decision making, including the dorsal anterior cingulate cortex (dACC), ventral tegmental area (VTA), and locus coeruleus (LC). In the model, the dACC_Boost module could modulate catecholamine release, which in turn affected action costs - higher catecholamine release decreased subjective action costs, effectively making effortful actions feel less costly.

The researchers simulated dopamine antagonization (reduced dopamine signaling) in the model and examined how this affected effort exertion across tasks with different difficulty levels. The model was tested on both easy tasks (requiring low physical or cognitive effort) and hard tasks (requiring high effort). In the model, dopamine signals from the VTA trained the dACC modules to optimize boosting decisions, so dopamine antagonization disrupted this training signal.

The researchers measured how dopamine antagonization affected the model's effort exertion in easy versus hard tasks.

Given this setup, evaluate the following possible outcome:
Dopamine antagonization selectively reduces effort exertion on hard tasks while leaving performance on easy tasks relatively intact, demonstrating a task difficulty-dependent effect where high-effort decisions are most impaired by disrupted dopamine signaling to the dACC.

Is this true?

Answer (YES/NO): NO